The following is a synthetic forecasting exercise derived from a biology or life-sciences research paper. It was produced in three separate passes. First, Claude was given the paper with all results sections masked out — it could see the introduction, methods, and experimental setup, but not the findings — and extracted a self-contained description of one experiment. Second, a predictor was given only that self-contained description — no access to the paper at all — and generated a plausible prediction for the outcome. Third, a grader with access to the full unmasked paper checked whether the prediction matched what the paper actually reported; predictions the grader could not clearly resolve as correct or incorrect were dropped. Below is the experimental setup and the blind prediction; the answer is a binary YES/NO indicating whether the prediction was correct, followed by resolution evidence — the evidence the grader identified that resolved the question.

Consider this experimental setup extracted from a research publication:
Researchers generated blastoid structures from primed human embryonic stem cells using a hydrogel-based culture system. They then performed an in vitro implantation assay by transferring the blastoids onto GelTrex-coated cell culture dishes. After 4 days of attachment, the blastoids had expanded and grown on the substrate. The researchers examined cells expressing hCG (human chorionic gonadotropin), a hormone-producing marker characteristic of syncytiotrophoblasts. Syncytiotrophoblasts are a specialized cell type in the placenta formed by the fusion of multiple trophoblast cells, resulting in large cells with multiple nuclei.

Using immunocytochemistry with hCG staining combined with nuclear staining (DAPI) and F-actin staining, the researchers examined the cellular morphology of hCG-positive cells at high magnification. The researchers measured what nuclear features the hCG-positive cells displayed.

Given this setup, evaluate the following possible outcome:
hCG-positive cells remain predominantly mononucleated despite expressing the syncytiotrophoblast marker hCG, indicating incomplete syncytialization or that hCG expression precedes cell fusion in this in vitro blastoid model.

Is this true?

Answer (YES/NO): NO